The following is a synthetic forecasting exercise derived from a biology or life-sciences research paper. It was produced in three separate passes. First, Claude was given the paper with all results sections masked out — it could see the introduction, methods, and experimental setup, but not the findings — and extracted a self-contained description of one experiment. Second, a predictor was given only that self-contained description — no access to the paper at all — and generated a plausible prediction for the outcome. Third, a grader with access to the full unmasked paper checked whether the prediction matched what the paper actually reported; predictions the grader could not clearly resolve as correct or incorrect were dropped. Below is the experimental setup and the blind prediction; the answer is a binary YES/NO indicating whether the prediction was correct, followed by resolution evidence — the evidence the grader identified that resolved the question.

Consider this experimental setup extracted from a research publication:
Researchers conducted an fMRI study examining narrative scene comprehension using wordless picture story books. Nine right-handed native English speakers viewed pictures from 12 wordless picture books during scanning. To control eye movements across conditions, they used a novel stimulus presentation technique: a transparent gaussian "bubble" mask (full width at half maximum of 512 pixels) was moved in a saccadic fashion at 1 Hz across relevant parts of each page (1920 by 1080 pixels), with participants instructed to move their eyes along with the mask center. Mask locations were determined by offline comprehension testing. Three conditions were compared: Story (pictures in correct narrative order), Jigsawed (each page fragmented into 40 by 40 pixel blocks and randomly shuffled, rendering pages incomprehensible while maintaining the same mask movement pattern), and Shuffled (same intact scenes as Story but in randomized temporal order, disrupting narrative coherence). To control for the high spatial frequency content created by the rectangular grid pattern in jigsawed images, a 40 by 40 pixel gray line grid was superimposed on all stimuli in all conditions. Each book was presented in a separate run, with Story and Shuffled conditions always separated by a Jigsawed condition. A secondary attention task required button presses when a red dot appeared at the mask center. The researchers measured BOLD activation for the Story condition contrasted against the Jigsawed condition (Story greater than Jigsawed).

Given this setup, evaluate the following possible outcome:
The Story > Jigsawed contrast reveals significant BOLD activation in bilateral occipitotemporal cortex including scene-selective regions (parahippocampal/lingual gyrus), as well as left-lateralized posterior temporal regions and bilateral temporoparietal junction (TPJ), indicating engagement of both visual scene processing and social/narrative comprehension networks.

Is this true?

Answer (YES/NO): NO